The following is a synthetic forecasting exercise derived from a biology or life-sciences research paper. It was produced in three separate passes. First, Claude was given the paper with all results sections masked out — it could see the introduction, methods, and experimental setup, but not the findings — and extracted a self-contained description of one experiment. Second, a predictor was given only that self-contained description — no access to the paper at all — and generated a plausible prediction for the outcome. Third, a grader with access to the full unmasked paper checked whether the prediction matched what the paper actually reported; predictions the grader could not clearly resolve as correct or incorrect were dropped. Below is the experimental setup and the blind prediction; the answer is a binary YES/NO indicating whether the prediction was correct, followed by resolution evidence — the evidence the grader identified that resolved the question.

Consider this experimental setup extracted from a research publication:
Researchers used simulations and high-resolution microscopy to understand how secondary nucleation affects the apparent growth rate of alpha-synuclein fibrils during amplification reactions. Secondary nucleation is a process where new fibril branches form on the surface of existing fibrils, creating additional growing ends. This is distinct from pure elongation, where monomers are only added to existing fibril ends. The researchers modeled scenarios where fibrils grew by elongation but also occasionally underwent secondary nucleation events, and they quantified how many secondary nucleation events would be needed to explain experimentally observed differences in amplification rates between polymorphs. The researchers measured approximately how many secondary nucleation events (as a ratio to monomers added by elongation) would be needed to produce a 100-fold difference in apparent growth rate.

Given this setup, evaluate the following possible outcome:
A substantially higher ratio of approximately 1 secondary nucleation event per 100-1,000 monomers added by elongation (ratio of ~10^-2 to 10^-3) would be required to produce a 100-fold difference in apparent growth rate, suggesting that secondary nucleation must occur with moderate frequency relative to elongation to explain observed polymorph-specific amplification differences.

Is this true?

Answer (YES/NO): NO